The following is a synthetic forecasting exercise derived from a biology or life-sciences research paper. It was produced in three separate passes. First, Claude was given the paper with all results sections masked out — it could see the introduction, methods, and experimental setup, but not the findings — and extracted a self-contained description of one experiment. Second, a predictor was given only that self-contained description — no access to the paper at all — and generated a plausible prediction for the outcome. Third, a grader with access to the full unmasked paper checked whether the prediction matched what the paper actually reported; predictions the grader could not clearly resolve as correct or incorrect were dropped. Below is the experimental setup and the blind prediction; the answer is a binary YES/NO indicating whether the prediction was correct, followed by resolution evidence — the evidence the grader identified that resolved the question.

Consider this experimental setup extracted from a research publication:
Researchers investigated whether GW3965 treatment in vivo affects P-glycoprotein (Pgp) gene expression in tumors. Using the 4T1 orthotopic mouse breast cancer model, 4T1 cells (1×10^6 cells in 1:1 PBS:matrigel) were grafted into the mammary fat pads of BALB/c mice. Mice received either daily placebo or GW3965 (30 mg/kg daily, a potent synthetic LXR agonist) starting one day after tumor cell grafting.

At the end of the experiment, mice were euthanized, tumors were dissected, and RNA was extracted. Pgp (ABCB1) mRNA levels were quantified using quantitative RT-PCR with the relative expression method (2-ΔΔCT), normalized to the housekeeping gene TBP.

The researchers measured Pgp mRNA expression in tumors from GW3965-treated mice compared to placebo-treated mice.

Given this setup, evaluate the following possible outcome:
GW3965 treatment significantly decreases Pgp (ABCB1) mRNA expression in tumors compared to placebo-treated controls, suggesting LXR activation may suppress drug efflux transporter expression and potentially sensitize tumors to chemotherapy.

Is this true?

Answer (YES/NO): NO